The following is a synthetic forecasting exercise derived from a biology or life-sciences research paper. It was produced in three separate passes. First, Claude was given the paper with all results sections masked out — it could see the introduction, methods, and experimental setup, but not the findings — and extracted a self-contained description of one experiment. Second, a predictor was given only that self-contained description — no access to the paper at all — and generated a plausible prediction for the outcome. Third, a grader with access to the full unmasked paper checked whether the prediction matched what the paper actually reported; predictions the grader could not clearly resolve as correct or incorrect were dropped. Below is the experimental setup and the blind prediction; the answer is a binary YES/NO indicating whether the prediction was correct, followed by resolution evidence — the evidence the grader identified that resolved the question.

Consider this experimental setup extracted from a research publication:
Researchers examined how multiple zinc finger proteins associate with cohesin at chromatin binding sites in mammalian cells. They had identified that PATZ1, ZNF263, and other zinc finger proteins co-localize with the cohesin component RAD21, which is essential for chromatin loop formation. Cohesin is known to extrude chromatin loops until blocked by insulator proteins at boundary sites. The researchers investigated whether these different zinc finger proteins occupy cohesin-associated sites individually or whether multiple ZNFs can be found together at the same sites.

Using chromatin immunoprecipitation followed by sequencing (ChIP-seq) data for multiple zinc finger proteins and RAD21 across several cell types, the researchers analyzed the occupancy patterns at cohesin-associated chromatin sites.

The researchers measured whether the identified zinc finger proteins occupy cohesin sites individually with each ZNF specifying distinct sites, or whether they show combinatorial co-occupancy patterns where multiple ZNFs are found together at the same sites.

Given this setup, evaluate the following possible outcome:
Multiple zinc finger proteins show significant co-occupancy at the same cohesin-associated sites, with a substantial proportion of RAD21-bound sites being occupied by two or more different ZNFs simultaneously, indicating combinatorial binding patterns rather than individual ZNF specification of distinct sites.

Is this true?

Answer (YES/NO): YES